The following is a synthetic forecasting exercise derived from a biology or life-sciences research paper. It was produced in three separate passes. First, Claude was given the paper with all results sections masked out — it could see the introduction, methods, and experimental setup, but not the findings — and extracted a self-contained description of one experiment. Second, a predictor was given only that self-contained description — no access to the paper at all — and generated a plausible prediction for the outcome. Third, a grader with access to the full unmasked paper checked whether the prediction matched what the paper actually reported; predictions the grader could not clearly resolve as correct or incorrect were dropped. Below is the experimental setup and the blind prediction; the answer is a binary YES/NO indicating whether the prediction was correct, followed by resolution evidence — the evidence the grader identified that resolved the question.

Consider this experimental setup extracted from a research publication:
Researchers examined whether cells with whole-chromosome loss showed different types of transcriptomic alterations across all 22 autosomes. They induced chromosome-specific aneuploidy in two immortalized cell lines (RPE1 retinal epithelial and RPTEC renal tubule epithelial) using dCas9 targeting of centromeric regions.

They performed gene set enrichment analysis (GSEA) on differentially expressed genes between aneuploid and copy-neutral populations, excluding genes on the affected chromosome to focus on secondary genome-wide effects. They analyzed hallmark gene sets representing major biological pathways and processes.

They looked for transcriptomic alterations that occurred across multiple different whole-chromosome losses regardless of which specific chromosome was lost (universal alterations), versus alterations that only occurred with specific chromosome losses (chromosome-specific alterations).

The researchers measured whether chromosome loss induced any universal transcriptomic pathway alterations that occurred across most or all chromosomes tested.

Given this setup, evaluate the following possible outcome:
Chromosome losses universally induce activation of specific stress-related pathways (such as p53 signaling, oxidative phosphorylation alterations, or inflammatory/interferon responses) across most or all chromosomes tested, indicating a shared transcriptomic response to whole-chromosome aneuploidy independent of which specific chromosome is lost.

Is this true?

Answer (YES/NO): NO